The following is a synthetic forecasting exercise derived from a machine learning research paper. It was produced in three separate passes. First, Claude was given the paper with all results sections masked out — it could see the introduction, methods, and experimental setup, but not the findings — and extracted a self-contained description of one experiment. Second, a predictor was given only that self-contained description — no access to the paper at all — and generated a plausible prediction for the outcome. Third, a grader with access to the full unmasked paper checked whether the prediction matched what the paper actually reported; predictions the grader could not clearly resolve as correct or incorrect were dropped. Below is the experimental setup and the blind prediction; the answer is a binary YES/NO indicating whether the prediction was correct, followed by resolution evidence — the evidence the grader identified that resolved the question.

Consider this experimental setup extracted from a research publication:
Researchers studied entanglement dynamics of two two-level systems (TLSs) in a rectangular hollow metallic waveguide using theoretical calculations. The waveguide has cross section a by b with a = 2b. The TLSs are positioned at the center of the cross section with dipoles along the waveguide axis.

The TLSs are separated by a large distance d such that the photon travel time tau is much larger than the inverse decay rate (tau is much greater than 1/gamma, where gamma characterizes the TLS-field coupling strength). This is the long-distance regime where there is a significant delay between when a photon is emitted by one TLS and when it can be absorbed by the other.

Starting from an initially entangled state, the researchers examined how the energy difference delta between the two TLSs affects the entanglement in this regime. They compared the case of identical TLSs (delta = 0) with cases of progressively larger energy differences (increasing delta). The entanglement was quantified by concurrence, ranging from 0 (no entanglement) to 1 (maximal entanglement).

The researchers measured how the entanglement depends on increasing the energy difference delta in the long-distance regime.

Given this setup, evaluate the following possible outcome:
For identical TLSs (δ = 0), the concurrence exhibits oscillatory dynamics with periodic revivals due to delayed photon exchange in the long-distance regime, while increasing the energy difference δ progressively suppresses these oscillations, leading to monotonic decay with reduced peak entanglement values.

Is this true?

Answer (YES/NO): NO